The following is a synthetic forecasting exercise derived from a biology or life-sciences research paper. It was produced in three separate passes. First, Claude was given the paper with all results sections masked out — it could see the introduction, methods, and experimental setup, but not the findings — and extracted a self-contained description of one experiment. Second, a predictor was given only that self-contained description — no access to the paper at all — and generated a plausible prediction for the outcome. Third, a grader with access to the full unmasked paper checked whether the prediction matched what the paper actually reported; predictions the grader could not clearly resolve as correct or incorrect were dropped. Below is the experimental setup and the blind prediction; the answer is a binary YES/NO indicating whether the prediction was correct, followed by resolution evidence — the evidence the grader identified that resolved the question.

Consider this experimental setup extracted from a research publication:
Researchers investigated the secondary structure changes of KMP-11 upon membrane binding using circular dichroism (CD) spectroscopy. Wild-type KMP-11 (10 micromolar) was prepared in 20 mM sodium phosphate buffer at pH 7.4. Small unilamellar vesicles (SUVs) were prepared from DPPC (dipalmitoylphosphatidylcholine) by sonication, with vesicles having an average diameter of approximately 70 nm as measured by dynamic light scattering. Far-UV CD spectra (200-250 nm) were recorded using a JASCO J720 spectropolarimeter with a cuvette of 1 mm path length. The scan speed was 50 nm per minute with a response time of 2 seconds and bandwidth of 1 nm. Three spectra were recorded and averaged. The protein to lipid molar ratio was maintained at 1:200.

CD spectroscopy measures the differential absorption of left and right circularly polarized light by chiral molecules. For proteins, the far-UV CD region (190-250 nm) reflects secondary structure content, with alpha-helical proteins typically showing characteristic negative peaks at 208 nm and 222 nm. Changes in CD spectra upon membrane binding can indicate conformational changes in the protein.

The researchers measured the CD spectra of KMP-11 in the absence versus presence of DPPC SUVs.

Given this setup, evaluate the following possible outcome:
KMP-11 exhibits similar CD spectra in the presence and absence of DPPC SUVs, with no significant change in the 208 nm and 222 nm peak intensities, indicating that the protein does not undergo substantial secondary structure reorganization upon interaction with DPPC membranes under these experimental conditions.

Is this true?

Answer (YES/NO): YES